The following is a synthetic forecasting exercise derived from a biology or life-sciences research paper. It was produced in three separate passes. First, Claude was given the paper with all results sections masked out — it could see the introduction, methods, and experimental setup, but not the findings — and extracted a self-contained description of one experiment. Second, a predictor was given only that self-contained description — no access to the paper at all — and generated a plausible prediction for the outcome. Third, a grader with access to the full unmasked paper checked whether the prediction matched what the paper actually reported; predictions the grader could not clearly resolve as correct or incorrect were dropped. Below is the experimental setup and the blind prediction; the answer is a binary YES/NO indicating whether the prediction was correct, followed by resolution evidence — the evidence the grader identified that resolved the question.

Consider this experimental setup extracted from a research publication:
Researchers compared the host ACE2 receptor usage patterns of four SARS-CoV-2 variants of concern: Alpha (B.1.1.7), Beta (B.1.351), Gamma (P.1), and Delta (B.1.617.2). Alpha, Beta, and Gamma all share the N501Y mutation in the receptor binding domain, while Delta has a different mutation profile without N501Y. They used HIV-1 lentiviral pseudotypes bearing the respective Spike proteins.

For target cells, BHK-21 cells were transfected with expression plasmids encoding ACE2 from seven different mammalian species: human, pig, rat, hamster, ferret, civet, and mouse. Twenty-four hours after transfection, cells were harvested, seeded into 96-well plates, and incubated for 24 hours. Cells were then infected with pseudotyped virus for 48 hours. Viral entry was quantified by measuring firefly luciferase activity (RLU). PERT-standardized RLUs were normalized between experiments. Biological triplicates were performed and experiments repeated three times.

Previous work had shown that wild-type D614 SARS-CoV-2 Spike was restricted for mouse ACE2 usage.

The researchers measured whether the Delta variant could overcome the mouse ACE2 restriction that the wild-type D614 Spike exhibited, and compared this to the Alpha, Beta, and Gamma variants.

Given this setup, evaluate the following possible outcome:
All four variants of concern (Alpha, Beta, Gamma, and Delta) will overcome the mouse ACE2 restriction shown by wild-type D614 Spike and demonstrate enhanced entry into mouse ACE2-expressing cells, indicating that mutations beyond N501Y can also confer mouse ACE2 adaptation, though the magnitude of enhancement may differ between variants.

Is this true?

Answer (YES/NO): YES